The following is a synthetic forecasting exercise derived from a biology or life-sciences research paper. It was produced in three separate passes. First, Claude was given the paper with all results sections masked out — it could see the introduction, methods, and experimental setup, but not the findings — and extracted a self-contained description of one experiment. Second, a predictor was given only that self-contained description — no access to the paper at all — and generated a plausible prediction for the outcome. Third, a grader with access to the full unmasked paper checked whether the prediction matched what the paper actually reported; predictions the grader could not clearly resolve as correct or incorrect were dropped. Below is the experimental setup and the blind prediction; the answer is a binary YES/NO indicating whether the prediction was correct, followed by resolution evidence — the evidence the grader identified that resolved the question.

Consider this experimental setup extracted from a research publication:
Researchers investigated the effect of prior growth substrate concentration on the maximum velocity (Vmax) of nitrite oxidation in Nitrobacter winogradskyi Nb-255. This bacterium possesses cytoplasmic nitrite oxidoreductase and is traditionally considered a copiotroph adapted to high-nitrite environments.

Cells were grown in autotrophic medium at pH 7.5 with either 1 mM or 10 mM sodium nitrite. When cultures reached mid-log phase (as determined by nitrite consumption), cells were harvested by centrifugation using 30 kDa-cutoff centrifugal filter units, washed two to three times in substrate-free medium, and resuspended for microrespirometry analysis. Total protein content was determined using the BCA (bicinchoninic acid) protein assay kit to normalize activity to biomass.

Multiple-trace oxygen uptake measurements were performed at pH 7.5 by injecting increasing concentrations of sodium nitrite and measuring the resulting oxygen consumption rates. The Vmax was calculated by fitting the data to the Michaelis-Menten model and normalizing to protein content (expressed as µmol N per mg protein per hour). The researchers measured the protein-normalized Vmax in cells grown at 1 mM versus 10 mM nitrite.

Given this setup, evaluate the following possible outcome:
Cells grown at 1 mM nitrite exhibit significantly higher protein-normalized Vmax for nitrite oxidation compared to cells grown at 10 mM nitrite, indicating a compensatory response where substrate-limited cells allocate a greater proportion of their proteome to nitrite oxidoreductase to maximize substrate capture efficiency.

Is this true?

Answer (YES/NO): NO